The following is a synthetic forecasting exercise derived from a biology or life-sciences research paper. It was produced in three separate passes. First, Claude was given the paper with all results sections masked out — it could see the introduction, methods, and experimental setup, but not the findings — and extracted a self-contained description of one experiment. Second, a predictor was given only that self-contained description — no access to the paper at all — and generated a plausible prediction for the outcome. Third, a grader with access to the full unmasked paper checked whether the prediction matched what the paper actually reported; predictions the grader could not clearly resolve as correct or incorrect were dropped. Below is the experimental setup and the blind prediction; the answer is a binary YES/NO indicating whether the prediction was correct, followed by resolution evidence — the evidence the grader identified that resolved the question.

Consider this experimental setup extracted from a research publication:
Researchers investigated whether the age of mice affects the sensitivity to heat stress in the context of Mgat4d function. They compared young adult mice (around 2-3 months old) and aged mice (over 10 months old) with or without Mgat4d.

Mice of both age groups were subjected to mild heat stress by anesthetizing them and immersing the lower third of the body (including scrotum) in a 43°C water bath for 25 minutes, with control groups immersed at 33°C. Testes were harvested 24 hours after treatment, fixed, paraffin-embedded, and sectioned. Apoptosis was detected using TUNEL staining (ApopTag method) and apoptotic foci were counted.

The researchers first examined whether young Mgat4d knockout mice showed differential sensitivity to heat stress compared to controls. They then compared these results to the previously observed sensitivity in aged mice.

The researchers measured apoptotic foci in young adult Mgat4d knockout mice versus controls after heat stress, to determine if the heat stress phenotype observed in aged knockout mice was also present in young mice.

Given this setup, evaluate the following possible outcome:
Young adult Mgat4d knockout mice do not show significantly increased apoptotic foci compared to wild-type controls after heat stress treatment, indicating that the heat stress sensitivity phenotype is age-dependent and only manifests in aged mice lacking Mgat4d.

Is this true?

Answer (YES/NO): YES